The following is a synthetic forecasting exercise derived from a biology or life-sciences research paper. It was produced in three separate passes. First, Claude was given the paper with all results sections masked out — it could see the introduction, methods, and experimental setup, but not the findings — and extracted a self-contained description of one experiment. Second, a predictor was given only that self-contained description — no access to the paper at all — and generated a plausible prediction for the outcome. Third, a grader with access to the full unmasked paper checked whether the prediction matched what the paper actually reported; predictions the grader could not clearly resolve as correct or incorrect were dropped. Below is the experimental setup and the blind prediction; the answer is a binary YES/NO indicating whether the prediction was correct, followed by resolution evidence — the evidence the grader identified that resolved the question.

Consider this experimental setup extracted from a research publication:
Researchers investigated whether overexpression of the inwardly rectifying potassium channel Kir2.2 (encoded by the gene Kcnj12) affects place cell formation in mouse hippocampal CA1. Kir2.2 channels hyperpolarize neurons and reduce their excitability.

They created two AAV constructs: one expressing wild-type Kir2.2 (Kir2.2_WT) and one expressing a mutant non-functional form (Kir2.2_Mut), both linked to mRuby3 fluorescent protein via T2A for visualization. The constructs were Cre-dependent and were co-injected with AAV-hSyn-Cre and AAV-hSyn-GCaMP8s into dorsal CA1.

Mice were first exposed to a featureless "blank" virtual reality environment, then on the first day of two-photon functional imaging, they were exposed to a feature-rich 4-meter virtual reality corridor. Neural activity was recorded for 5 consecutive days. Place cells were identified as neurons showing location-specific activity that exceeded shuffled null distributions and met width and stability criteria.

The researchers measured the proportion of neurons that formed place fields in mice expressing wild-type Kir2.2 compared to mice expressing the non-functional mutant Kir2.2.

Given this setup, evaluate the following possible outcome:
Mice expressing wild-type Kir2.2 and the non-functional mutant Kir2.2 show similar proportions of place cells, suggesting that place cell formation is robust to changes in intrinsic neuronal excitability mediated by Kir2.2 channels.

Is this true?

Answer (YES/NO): NO